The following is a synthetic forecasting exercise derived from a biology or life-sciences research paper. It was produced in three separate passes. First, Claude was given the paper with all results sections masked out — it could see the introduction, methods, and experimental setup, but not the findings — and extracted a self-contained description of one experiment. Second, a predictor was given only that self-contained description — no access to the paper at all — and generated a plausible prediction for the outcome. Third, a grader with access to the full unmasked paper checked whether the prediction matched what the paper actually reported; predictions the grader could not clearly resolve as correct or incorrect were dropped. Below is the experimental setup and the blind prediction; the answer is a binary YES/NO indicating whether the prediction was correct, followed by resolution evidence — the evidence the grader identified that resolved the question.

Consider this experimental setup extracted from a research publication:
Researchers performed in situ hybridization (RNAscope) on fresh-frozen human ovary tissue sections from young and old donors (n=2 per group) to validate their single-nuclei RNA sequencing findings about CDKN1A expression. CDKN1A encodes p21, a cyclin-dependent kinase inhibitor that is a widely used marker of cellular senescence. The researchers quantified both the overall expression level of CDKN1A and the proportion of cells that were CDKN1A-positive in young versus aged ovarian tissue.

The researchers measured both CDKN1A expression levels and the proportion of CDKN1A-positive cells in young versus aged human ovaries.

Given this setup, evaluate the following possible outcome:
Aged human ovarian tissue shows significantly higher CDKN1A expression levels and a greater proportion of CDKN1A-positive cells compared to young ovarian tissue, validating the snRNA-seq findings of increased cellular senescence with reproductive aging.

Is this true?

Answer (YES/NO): YES